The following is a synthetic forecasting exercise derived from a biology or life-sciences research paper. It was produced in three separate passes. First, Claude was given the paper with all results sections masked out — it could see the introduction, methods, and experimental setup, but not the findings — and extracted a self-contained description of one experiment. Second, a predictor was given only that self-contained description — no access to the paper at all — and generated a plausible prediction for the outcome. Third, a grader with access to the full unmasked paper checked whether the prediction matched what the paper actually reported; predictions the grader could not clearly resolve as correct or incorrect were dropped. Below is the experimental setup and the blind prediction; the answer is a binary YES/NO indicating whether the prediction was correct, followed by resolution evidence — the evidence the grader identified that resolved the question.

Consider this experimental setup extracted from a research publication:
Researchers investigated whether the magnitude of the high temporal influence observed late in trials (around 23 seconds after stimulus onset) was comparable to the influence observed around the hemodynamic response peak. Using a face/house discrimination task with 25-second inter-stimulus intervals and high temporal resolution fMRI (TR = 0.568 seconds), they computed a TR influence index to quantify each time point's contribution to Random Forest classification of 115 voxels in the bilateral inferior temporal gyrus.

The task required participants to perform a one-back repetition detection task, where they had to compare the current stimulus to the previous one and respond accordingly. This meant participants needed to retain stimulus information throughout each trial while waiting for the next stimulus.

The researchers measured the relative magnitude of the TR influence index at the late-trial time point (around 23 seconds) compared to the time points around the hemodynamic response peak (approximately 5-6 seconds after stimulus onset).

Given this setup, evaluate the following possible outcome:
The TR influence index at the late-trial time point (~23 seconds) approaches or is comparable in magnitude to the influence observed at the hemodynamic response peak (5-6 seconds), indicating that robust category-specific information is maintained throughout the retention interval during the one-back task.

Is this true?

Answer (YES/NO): NO